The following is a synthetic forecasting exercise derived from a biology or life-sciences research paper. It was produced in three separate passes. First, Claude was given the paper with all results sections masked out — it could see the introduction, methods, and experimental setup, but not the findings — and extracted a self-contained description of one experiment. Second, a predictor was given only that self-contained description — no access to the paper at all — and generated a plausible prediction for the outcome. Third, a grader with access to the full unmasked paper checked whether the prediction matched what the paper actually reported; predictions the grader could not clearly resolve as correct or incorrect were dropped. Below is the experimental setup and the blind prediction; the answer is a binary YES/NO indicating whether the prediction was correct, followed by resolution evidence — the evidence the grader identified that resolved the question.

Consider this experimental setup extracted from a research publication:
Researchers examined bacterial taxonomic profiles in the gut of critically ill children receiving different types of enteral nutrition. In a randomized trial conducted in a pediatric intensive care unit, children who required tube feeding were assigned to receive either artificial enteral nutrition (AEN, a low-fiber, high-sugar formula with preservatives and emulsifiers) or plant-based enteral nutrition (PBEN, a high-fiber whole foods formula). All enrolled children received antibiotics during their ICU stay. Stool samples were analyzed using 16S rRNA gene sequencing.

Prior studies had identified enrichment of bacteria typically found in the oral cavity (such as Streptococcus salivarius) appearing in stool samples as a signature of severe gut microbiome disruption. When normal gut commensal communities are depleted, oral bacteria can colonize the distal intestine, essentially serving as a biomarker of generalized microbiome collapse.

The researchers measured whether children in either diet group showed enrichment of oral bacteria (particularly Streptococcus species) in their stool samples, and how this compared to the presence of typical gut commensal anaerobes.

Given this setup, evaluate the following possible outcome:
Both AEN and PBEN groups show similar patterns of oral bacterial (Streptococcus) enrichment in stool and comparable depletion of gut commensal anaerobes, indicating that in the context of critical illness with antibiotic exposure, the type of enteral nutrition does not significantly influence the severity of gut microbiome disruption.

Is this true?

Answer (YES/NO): NO